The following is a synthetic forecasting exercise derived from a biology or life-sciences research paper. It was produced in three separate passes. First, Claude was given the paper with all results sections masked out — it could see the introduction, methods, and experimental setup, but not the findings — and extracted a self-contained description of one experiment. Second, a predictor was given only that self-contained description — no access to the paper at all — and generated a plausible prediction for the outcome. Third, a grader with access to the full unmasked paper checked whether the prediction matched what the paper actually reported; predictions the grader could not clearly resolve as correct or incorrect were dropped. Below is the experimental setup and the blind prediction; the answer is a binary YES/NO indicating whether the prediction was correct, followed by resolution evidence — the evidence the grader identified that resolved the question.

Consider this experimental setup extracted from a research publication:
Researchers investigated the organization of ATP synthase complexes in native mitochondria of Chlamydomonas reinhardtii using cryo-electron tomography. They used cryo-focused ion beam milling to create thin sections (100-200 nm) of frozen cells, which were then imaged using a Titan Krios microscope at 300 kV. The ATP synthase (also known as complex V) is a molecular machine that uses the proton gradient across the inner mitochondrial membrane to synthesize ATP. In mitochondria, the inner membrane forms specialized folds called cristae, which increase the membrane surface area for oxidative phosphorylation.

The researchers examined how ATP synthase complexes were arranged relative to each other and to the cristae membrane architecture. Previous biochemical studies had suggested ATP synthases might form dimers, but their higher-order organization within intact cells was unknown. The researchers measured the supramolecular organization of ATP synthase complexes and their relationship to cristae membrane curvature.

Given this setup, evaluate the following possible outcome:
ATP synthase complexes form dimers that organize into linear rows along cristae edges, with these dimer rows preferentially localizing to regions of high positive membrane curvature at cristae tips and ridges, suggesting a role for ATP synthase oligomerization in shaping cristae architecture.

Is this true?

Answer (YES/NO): YES